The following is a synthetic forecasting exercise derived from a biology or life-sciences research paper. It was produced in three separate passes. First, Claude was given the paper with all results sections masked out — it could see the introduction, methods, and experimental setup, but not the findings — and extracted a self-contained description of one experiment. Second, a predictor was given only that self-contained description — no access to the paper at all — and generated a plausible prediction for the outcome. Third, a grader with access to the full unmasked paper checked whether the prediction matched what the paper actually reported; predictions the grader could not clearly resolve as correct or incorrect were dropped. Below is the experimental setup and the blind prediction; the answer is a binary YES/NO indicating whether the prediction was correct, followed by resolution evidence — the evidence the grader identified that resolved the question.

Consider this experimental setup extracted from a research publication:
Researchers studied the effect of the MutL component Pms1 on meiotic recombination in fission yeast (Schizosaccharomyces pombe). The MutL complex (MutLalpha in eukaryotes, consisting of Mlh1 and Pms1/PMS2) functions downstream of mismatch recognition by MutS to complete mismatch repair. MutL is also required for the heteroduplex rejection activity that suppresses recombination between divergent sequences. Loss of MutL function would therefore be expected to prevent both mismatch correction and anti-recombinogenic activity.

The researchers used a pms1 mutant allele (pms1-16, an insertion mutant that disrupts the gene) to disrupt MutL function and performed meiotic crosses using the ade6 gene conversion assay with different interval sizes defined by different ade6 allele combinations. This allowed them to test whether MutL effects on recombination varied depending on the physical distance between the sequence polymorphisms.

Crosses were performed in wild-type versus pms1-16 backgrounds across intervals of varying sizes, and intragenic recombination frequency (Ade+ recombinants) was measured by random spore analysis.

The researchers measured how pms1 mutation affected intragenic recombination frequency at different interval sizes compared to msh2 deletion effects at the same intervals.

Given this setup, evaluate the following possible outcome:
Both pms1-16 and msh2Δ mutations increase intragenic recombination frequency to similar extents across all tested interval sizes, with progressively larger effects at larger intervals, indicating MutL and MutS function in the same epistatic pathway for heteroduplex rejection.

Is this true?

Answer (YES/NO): NO